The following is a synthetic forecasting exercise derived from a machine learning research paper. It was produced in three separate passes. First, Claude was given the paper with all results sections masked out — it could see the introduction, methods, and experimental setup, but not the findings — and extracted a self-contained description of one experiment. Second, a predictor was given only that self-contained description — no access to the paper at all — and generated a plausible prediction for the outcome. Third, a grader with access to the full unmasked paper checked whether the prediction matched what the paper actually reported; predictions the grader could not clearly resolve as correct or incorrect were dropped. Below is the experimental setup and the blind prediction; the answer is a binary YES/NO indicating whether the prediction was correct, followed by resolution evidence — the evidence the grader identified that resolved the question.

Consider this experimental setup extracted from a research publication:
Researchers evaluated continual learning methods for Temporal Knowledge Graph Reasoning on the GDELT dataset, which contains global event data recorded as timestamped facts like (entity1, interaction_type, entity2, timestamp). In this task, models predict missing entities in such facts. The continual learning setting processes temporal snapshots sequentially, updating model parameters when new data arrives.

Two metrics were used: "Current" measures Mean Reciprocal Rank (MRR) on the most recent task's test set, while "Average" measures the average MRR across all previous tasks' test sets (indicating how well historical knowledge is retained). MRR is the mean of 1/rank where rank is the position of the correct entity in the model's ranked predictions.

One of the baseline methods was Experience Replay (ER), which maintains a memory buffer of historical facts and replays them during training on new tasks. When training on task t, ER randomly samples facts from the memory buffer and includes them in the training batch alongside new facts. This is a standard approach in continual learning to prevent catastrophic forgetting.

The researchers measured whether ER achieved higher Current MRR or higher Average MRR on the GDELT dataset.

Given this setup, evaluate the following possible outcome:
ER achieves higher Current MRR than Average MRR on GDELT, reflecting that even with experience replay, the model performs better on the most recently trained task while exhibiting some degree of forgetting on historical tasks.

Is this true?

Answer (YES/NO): NO